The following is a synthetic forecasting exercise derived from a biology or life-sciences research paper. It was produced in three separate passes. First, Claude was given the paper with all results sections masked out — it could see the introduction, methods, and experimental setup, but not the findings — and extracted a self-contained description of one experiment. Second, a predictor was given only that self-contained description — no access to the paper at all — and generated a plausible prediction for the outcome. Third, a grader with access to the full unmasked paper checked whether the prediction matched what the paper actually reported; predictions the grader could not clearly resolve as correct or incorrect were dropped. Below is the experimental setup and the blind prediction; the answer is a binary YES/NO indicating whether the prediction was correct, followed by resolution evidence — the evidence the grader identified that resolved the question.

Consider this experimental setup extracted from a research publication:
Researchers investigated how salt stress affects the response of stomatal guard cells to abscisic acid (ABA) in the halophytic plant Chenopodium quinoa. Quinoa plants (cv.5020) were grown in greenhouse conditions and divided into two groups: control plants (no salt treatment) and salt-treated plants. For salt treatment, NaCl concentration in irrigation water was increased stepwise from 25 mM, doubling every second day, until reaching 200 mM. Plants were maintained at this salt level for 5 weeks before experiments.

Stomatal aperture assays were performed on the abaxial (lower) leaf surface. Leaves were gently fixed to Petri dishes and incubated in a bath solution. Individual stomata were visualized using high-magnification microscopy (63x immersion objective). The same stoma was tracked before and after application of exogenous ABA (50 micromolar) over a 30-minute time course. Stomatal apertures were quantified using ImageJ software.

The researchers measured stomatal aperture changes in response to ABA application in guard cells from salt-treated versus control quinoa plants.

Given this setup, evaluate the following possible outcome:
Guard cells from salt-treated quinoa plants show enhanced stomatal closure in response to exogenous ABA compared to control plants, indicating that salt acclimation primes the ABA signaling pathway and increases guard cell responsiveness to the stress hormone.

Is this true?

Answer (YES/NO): NO